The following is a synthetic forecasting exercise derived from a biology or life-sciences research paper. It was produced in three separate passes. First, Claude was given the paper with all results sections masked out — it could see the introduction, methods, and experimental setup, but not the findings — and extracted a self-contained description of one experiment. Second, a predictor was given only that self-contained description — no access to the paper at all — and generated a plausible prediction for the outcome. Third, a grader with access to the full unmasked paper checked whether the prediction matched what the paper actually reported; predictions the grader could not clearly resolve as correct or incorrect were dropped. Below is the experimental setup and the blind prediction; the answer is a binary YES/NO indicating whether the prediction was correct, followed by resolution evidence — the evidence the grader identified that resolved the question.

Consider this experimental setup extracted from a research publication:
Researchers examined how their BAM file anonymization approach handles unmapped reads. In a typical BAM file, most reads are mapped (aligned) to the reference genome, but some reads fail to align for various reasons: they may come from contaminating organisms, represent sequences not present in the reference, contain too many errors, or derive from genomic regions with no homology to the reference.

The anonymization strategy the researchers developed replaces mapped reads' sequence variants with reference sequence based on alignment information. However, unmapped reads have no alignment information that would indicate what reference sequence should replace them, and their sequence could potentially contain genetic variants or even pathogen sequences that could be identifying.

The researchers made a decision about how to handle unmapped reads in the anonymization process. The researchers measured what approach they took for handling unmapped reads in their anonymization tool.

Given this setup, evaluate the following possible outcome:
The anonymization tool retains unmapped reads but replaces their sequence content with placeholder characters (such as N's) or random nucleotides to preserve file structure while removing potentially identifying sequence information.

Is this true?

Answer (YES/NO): NO